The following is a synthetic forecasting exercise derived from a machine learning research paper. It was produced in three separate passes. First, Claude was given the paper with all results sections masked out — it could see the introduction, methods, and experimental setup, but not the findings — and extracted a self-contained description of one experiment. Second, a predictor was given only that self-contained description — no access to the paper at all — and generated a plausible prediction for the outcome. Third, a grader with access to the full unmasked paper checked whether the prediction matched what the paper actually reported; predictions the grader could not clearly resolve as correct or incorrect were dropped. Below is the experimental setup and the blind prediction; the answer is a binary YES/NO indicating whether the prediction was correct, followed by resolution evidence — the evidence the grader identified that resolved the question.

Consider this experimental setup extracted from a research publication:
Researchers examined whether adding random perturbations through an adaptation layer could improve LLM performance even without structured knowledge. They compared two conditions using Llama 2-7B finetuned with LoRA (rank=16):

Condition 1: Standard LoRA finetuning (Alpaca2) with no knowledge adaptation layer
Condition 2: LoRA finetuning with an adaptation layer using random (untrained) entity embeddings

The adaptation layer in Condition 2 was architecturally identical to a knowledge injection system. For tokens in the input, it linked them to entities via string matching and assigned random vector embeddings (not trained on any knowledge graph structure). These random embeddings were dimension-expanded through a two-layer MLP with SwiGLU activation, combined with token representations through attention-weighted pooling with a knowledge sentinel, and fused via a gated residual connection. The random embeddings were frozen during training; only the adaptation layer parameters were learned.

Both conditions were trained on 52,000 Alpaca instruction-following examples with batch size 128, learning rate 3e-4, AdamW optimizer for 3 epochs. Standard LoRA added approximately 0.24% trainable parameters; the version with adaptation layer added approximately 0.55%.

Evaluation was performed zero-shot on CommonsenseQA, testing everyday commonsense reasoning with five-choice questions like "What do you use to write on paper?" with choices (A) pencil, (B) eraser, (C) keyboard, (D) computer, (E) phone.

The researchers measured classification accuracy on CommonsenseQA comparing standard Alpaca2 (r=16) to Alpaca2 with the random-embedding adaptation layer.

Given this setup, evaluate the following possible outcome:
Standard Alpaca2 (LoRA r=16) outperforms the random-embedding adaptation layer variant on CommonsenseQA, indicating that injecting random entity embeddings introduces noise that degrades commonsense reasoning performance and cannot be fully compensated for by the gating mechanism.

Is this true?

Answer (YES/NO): NO